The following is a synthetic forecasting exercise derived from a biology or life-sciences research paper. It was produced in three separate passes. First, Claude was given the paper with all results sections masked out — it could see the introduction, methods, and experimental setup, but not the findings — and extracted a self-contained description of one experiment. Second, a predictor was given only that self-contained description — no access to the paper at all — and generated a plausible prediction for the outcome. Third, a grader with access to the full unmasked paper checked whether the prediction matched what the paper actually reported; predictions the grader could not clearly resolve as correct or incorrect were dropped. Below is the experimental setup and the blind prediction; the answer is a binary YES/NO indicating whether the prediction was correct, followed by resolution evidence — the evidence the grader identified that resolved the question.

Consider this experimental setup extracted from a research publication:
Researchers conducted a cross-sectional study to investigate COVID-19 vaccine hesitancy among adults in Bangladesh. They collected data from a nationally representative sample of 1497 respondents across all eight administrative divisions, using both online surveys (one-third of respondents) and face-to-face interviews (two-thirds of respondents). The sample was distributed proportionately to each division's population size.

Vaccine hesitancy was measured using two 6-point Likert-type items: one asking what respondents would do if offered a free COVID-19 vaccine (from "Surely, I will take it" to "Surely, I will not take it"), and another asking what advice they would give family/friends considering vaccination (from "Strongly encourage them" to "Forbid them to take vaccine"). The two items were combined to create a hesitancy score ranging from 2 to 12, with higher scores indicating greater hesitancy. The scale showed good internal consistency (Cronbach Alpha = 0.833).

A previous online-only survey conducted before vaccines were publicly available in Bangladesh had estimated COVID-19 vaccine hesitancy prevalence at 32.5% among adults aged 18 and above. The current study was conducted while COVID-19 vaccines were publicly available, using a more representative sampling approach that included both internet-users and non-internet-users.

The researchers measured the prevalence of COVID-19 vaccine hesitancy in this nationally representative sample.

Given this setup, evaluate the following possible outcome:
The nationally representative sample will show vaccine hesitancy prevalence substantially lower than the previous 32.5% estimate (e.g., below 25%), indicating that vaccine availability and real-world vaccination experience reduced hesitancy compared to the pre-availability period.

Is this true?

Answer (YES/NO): NO